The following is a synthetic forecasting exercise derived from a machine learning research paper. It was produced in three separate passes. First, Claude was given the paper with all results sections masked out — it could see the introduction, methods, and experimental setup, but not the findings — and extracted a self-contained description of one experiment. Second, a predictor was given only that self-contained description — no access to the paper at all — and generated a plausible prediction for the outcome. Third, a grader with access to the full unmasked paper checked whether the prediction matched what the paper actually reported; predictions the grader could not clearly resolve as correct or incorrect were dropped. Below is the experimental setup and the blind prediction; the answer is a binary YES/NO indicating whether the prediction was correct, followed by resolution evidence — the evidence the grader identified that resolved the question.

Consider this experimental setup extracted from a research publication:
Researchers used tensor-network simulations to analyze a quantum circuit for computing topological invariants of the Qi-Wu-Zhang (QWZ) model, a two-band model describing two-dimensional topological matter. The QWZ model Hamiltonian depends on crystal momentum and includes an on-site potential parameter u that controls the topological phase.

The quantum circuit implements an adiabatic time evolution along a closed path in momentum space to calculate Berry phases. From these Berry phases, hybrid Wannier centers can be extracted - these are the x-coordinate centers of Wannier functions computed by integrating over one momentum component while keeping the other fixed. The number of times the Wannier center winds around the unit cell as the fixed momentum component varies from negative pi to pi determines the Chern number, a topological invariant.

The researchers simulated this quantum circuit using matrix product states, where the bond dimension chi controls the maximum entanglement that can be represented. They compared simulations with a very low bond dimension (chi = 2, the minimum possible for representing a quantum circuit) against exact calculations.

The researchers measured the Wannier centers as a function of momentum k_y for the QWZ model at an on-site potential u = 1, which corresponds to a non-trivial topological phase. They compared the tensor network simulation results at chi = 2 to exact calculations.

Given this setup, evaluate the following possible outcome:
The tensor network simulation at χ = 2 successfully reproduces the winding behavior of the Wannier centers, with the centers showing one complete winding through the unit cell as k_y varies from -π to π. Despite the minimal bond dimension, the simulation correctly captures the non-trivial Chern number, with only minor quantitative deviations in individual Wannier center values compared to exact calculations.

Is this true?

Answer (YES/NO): YES